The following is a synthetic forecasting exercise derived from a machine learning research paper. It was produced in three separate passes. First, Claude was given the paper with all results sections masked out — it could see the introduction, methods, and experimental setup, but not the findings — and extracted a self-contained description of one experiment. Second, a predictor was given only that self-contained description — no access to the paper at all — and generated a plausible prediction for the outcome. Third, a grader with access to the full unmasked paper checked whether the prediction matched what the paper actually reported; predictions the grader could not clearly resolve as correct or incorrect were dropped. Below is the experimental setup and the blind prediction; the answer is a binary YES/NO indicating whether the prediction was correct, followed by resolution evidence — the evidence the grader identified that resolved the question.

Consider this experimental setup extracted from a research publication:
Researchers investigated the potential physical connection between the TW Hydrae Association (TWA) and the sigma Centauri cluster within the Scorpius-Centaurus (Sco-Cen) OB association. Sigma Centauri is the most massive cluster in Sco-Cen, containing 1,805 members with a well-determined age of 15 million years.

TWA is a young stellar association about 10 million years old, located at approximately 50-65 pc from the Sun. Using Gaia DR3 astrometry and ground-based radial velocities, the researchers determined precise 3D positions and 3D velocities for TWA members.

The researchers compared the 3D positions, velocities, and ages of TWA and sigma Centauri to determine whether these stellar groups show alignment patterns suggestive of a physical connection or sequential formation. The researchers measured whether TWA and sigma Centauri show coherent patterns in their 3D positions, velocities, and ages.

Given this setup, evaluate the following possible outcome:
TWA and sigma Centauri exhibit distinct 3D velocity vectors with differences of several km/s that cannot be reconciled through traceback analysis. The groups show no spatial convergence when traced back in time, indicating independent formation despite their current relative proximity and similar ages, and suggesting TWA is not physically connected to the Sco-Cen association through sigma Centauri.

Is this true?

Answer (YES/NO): NO